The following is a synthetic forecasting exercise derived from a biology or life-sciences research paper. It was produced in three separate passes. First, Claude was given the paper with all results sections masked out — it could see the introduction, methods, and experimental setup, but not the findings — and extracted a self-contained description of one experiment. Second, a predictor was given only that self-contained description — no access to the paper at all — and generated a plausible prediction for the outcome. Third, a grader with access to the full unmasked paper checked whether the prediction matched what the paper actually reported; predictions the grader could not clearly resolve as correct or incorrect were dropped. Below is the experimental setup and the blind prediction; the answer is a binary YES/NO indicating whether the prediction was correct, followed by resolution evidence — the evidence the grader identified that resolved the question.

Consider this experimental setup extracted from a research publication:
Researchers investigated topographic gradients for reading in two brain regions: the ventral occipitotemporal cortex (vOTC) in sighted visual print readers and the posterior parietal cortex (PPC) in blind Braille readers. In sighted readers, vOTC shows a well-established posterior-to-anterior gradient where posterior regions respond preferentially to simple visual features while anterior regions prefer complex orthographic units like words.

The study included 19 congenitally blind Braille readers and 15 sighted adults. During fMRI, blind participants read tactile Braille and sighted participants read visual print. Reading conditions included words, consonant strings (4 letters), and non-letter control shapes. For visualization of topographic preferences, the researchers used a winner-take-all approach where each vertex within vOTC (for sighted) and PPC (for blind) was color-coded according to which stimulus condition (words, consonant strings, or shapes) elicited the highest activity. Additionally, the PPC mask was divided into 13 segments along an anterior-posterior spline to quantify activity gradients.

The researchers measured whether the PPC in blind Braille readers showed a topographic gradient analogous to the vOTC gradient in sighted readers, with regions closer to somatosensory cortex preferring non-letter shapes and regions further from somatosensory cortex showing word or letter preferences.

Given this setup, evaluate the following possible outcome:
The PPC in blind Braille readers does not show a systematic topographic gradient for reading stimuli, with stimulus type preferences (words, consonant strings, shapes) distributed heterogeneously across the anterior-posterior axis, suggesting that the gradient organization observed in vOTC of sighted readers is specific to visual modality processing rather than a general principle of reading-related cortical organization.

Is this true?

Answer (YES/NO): NO